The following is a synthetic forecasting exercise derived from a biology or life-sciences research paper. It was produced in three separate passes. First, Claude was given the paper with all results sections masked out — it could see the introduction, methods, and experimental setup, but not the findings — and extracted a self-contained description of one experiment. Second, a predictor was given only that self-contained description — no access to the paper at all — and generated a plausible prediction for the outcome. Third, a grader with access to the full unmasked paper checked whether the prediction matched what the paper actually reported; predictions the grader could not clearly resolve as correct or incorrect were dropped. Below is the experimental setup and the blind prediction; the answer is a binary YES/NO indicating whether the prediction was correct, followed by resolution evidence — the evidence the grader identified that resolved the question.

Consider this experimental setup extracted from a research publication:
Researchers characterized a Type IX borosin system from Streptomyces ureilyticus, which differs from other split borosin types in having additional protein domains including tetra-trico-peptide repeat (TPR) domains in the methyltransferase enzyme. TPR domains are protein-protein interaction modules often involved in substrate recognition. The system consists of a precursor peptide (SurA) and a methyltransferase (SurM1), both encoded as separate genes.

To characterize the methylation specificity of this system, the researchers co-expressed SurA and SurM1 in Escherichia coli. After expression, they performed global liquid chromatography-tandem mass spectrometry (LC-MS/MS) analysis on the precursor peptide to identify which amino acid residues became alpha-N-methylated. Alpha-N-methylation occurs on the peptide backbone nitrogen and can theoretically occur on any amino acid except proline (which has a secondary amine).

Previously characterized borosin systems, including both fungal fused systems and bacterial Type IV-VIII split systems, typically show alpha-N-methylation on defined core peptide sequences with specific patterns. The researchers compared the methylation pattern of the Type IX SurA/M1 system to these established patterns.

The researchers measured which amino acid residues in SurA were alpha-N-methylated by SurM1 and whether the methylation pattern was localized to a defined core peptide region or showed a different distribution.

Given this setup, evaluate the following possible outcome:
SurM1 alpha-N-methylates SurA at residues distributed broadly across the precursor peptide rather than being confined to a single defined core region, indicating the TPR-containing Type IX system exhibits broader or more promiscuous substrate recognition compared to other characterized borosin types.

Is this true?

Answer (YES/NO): YES